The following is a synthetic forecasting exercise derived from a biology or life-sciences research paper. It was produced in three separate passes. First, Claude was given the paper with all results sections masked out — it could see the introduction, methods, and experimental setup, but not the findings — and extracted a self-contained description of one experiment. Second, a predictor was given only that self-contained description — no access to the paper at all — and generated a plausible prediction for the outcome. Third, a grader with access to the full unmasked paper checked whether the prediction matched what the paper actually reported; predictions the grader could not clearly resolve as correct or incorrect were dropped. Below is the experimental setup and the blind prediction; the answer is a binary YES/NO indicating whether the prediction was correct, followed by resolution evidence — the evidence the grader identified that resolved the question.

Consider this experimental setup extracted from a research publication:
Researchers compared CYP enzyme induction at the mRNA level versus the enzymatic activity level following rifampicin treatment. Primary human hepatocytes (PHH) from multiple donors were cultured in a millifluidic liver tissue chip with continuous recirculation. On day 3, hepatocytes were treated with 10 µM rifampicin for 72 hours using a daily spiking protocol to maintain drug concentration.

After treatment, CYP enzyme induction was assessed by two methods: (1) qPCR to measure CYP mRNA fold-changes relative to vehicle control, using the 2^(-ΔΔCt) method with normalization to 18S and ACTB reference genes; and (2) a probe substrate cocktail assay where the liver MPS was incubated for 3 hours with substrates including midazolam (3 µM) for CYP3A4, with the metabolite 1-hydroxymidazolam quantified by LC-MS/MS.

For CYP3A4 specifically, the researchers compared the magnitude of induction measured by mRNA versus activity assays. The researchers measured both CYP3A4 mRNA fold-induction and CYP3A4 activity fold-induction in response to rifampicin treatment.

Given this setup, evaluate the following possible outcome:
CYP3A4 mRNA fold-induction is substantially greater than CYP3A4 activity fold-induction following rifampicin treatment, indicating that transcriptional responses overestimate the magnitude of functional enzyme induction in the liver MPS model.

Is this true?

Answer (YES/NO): YES